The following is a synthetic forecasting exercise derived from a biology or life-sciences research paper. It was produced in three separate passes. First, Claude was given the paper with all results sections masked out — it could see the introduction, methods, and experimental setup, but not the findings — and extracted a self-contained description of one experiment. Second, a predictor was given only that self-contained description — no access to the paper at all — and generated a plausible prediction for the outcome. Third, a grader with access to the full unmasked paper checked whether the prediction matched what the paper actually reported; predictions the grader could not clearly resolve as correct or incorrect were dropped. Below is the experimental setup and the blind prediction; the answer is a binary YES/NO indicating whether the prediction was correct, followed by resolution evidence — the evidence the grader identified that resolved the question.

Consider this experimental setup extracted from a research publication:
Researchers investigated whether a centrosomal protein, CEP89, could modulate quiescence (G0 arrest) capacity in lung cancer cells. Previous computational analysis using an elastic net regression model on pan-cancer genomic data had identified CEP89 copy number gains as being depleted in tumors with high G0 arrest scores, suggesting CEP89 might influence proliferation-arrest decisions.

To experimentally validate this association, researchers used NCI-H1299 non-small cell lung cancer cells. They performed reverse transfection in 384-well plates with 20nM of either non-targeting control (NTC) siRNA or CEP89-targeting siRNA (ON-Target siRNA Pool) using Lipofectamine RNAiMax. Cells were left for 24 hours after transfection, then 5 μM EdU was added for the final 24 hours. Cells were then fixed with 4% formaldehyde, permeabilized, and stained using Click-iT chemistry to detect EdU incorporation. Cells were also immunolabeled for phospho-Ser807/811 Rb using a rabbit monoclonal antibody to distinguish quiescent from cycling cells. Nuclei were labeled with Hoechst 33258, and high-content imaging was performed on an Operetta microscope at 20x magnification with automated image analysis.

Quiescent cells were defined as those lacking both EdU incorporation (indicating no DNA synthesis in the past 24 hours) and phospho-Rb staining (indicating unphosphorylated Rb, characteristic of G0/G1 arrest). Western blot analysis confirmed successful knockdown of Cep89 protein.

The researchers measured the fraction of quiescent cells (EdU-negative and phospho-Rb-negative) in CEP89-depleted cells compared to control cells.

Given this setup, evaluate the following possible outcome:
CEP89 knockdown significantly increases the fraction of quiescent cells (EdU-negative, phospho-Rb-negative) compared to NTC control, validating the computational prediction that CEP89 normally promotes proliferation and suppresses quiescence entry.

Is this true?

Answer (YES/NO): YES